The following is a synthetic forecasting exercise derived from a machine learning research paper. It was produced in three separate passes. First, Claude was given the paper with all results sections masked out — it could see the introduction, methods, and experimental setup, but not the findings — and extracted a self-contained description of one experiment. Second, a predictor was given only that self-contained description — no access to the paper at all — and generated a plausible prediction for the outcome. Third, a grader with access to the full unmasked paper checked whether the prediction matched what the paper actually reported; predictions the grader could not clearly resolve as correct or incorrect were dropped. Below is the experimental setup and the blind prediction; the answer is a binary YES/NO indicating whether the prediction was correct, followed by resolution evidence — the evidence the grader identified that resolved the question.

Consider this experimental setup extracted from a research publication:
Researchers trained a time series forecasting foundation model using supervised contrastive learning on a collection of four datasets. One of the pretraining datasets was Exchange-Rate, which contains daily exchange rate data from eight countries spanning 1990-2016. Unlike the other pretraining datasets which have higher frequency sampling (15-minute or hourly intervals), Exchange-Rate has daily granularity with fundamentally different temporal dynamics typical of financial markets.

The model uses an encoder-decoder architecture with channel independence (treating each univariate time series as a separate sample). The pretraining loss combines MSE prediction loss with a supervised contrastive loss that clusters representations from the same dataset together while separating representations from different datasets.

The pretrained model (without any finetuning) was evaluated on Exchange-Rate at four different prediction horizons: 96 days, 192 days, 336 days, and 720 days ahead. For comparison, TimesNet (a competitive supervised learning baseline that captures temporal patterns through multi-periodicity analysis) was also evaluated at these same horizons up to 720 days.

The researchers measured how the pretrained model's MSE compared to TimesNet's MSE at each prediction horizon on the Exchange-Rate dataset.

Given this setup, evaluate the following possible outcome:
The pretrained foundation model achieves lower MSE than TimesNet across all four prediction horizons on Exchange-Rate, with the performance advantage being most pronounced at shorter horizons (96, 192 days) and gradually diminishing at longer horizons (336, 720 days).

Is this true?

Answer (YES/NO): NO